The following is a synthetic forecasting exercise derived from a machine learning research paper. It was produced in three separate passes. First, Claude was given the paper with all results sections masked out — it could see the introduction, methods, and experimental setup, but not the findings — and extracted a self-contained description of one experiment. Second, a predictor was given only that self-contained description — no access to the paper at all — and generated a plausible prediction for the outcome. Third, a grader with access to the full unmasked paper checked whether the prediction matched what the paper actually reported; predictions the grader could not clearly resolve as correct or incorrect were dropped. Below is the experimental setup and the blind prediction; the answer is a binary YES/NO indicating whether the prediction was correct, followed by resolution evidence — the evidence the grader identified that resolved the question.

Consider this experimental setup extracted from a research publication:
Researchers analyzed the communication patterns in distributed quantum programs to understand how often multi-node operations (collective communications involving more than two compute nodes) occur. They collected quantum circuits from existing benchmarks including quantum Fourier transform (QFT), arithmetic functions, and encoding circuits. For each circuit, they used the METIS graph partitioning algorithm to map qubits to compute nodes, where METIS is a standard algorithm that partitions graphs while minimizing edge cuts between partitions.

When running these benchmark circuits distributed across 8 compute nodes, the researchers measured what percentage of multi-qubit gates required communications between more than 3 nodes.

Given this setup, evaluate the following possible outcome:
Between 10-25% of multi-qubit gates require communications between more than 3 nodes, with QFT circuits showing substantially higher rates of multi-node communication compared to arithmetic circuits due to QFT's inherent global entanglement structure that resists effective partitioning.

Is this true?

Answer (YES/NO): NO